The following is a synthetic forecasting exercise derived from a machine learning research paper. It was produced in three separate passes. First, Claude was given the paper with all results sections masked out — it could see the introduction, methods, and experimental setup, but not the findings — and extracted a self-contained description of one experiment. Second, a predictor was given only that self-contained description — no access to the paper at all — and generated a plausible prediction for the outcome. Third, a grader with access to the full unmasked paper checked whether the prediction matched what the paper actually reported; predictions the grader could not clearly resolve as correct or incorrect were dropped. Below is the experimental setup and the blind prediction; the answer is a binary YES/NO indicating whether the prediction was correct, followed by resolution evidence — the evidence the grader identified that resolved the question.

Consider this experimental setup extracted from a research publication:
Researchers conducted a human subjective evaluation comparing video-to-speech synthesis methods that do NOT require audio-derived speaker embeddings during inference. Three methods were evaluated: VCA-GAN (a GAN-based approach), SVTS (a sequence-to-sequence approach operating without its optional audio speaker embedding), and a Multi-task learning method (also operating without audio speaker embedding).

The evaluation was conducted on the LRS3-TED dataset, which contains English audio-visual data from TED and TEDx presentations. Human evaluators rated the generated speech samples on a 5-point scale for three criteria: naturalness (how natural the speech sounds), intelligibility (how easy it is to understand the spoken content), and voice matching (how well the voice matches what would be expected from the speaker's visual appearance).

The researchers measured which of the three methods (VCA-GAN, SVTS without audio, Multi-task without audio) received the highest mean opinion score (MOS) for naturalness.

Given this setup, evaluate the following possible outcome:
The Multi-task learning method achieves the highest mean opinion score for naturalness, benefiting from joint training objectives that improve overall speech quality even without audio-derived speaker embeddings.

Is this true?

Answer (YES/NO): NO